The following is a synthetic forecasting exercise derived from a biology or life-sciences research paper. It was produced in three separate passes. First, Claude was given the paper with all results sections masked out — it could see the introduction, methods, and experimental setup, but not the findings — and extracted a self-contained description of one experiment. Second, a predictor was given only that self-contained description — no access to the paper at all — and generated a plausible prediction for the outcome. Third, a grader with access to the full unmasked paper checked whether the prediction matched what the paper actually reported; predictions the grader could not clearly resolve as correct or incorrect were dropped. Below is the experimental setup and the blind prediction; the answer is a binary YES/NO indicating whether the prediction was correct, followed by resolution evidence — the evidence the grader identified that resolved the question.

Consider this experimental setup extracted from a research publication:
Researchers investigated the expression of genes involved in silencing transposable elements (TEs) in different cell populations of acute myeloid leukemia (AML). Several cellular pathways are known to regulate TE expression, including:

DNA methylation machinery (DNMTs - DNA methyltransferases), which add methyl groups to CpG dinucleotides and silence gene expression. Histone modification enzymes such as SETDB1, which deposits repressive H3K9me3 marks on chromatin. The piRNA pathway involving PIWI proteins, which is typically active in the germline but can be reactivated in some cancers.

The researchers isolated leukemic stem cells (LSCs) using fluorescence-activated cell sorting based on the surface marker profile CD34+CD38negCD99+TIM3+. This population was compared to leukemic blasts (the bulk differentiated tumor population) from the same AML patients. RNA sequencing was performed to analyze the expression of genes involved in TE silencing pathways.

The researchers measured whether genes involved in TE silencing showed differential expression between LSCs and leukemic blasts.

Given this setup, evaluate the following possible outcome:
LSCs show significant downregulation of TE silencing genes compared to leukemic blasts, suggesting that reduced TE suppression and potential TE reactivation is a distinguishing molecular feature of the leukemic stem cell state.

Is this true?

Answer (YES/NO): NO